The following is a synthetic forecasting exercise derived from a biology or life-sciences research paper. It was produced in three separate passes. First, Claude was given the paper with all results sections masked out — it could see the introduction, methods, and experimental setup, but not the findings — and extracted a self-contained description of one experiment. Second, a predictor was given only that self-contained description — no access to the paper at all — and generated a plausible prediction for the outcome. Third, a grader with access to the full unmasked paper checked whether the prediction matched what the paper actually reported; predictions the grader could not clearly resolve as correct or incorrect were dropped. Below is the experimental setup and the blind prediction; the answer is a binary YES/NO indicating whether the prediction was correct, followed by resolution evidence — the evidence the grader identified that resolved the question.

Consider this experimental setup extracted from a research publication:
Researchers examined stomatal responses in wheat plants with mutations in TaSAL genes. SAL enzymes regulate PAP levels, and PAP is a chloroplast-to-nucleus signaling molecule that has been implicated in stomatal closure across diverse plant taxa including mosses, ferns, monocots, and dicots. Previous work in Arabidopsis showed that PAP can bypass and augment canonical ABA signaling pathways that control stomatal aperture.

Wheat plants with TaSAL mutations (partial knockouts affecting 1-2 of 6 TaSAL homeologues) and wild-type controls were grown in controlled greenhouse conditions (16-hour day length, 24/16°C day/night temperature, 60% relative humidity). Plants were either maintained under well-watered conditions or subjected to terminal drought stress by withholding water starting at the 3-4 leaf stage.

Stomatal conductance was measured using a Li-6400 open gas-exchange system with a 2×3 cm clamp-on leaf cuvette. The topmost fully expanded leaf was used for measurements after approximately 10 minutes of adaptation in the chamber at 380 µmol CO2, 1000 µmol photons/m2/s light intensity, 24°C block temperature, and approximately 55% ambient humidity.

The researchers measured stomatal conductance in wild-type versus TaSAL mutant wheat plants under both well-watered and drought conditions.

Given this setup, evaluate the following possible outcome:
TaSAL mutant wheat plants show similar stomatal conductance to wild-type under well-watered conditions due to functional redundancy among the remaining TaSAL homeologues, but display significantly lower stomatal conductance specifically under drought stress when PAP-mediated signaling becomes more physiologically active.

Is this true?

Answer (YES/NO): NO